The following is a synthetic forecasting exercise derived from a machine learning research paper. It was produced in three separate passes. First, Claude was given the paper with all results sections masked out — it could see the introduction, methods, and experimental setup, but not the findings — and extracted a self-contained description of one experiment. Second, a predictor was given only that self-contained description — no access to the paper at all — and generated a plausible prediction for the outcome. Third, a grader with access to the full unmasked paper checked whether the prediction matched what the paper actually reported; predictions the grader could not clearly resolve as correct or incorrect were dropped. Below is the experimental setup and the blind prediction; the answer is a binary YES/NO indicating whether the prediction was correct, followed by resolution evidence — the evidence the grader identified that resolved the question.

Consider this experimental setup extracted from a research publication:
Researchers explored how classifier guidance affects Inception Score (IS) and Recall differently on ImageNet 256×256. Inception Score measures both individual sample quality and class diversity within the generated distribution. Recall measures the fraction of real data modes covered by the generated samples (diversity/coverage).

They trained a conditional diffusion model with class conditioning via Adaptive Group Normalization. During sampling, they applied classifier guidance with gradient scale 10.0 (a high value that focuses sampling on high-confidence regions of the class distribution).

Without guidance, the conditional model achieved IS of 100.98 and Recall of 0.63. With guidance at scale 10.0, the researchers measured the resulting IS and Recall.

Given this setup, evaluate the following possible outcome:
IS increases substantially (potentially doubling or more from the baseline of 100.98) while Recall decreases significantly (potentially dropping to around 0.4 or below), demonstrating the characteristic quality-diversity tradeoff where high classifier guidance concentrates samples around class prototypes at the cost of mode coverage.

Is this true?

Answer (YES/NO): YES